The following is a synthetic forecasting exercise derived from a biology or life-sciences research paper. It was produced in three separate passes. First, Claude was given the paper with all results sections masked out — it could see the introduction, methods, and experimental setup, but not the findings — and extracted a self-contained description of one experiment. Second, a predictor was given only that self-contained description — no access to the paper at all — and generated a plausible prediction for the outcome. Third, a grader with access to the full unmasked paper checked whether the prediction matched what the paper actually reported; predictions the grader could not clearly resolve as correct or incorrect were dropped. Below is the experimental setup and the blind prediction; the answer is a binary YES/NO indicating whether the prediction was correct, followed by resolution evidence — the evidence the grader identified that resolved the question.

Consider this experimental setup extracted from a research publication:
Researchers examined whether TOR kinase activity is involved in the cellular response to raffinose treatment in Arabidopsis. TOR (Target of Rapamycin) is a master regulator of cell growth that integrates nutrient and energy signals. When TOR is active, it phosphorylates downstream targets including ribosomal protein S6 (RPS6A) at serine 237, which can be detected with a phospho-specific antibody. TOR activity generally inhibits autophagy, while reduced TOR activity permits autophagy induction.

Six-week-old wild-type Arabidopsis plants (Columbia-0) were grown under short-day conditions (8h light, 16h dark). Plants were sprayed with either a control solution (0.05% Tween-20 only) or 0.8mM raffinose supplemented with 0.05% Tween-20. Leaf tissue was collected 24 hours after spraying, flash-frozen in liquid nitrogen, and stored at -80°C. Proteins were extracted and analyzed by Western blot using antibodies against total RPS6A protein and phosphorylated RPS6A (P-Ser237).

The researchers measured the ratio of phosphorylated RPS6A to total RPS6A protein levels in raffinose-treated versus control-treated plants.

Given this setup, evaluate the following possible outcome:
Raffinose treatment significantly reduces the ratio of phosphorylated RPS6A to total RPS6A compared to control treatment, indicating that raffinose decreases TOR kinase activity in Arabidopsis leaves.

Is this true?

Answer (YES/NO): NO